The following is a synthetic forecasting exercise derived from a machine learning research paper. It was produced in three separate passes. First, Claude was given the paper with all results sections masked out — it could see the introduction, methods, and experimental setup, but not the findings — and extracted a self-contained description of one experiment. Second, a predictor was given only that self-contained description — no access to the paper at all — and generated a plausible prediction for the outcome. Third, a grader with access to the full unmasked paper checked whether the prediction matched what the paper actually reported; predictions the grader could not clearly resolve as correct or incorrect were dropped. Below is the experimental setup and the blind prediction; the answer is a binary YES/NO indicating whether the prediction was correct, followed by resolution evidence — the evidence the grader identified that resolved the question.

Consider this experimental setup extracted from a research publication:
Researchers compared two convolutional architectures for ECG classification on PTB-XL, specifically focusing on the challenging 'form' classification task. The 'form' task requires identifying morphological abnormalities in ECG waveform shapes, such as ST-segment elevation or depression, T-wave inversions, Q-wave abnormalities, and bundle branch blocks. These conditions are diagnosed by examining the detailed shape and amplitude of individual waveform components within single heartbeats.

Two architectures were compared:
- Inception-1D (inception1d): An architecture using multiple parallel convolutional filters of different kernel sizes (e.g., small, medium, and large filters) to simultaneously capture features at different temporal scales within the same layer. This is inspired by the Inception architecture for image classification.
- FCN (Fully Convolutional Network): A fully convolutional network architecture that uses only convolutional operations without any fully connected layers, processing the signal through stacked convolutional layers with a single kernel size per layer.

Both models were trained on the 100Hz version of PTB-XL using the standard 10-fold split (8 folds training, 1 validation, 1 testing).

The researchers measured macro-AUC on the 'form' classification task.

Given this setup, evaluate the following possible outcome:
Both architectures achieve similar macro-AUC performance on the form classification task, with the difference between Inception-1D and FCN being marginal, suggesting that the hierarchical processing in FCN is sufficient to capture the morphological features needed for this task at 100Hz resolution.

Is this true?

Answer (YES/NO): NO